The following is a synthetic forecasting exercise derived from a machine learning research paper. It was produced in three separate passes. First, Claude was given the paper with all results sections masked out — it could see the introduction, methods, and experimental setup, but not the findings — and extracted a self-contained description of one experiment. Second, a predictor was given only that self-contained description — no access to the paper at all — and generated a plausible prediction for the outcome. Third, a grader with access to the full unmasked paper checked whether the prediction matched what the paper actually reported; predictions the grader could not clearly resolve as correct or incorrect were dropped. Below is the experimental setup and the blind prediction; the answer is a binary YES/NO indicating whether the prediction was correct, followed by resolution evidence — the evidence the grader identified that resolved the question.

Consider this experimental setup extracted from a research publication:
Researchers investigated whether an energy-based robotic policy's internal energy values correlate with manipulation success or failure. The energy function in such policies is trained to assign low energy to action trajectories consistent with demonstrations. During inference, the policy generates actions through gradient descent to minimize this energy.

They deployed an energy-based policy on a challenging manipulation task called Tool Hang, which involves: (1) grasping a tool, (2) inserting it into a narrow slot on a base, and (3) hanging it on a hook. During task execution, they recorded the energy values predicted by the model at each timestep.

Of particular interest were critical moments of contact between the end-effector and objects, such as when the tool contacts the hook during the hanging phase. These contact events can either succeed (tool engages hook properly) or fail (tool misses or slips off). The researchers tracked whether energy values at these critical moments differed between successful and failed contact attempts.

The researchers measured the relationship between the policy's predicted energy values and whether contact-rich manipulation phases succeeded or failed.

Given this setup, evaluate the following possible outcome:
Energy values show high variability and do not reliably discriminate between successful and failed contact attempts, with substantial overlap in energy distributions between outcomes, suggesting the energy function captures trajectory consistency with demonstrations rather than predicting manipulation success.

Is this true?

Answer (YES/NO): NO